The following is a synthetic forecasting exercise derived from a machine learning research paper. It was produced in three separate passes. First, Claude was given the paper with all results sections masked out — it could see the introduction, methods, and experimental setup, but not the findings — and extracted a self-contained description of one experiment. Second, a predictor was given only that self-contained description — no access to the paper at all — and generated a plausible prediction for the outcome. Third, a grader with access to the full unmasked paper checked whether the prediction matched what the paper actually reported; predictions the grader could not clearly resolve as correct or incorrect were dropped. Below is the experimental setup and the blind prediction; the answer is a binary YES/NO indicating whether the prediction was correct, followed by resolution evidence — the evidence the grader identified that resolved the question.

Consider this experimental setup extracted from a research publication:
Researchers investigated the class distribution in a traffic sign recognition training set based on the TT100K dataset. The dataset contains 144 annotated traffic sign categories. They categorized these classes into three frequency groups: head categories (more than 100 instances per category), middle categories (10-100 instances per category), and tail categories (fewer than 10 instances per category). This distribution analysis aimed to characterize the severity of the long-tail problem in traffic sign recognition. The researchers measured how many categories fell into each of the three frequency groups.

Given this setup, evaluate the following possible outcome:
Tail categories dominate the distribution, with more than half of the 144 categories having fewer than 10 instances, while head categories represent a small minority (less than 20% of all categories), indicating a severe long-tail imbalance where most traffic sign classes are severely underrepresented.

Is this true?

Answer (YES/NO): NO